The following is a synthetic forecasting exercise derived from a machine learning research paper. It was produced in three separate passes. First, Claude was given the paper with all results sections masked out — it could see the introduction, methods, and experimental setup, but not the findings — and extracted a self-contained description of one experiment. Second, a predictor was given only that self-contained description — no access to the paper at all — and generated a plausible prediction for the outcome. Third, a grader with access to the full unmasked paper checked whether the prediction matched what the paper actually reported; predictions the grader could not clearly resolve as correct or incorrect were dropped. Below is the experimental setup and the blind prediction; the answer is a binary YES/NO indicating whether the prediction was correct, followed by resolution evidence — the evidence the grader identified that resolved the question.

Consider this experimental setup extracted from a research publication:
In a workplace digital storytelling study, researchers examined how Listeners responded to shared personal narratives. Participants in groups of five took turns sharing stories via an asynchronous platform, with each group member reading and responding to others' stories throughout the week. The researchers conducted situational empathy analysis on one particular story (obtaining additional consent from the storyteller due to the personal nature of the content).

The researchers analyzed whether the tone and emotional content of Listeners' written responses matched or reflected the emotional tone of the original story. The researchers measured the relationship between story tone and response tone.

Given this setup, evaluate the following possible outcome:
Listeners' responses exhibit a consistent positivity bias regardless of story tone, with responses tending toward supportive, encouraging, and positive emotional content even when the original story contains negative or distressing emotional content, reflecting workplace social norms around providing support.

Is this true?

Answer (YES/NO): NO